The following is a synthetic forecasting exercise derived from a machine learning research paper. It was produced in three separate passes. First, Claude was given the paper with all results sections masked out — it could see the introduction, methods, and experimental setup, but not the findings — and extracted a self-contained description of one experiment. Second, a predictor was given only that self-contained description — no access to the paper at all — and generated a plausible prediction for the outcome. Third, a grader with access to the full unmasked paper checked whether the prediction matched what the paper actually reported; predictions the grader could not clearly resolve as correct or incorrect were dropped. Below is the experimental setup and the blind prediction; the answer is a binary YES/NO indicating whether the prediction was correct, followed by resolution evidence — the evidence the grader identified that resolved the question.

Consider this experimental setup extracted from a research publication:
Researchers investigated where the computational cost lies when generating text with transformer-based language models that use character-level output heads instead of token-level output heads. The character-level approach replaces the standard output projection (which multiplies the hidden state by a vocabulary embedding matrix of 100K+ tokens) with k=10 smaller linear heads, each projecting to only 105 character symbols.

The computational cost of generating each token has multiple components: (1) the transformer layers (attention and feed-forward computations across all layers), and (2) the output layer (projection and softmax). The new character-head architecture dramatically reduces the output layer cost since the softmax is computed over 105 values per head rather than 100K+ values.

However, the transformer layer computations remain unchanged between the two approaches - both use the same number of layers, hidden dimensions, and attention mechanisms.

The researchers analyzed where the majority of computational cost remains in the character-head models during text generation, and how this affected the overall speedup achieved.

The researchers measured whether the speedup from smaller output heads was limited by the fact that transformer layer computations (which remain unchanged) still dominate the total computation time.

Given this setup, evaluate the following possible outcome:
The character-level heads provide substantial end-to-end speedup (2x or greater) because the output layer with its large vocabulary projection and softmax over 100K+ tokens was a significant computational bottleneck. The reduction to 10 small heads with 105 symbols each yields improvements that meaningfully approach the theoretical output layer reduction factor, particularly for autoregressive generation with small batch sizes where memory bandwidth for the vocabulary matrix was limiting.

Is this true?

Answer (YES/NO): NO